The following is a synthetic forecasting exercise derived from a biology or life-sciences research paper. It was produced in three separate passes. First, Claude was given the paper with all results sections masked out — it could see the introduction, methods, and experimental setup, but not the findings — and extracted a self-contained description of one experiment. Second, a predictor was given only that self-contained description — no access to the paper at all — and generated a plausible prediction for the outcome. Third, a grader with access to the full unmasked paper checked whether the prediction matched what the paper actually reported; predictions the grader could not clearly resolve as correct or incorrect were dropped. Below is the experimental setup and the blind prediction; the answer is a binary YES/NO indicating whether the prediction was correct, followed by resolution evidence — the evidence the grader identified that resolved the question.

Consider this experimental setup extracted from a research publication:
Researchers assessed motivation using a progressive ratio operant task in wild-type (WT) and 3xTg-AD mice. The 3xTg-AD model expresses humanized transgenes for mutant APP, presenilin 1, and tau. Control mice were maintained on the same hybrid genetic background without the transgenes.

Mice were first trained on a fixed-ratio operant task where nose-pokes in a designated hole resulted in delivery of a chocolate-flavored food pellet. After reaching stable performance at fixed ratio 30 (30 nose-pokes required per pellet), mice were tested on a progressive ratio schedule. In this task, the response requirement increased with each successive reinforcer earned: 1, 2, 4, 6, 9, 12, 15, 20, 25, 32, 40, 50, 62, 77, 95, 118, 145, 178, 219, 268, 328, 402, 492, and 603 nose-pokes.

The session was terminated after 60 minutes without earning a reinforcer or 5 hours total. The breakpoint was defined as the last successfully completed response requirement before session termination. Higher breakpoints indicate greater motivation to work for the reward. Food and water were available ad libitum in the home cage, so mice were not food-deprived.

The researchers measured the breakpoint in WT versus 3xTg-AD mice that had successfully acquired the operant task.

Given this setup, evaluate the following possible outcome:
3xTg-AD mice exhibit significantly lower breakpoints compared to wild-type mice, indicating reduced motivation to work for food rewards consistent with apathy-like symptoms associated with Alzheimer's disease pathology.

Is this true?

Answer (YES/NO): NO